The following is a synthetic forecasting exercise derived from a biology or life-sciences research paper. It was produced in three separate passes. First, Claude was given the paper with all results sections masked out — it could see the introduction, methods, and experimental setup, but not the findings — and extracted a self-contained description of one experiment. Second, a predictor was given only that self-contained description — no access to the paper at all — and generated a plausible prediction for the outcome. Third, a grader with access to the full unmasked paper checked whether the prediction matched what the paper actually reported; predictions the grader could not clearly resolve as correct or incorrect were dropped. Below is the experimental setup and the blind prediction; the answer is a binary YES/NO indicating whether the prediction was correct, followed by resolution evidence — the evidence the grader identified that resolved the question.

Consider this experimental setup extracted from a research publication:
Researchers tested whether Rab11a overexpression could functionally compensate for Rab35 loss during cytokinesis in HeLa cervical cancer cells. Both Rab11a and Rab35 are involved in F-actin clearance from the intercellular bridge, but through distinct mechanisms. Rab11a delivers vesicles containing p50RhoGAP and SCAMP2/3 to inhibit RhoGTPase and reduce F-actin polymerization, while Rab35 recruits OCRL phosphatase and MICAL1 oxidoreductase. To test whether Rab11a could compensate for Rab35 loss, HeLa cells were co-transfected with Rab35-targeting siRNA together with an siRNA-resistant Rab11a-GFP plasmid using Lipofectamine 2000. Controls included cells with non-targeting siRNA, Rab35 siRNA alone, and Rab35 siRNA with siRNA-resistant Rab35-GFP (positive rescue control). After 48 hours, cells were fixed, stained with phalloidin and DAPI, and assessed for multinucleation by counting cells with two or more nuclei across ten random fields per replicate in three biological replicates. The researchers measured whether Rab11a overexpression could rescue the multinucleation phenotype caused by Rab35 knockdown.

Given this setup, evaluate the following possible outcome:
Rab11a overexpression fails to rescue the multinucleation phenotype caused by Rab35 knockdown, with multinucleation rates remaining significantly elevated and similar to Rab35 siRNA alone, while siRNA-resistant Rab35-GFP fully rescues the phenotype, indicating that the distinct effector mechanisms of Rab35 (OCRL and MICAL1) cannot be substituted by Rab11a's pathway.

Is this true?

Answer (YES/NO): NO